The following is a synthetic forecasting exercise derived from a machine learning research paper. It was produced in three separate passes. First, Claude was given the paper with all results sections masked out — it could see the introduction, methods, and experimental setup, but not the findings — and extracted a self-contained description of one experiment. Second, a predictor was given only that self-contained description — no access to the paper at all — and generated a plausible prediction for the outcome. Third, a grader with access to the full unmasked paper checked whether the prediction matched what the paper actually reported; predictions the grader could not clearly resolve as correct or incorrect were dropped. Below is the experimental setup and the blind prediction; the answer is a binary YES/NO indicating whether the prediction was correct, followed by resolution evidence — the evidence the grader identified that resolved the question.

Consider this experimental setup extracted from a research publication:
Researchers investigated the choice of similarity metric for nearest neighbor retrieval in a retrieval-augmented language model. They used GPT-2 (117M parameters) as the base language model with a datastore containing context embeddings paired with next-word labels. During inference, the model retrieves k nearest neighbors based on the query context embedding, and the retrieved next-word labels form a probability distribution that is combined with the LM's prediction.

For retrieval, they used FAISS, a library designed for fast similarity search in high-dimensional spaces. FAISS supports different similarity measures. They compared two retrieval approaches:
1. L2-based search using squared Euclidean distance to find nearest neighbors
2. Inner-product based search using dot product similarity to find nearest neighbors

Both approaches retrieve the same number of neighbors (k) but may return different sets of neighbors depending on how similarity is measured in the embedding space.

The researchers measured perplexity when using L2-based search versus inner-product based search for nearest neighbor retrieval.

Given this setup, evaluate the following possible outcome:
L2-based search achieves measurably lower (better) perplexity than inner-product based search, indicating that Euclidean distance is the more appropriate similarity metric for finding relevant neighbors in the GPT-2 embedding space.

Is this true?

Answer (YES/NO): NO